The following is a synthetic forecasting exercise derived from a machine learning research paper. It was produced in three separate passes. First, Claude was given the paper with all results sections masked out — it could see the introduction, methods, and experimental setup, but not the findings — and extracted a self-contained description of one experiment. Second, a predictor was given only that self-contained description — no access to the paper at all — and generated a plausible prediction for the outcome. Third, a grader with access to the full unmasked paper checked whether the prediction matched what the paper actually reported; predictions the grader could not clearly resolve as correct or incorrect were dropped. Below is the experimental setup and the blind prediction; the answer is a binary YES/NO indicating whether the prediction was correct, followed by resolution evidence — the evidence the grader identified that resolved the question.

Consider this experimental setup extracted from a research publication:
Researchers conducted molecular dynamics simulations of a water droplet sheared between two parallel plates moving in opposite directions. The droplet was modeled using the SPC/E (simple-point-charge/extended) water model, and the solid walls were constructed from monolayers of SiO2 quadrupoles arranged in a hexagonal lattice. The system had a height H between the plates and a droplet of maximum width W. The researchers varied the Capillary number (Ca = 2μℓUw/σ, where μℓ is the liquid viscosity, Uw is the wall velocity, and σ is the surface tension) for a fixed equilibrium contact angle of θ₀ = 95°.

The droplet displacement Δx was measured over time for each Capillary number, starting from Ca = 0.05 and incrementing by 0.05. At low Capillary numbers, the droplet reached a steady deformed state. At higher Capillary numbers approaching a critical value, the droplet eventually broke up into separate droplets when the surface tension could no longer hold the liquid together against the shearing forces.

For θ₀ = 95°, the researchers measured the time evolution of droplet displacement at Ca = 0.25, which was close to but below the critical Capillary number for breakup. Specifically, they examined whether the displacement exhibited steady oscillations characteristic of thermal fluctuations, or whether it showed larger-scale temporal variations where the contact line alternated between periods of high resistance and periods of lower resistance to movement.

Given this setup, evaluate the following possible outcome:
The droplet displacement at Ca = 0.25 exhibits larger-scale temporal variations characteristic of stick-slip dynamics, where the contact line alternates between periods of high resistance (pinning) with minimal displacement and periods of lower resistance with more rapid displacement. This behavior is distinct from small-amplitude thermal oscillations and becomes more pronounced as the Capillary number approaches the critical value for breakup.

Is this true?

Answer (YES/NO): YES